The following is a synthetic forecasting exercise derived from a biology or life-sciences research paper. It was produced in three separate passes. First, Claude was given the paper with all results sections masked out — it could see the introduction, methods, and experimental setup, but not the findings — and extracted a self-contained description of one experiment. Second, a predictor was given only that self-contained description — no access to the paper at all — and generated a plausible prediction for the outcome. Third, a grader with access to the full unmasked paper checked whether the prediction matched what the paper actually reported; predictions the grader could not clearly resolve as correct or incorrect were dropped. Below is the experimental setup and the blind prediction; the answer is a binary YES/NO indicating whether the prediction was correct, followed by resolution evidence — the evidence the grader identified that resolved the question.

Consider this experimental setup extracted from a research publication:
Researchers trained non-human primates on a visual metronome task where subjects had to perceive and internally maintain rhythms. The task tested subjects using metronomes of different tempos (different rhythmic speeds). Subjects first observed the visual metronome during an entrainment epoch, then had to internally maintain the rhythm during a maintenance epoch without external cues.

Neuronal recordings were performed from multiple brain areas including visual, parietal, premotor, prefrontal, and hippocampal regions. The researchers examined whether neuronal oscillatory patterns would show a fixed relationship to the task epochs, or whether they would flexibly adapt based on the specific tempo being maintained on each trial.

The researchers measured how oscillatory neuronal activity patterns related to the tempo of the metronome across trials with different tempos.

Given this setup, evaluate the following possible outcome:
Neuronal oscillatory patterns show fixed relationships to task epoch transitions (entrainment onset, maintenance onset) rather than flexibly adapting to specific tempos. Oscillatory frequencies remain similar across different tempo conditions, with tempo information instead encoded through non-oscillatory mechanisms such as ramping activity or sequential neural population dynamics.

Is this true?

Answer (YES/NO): NO